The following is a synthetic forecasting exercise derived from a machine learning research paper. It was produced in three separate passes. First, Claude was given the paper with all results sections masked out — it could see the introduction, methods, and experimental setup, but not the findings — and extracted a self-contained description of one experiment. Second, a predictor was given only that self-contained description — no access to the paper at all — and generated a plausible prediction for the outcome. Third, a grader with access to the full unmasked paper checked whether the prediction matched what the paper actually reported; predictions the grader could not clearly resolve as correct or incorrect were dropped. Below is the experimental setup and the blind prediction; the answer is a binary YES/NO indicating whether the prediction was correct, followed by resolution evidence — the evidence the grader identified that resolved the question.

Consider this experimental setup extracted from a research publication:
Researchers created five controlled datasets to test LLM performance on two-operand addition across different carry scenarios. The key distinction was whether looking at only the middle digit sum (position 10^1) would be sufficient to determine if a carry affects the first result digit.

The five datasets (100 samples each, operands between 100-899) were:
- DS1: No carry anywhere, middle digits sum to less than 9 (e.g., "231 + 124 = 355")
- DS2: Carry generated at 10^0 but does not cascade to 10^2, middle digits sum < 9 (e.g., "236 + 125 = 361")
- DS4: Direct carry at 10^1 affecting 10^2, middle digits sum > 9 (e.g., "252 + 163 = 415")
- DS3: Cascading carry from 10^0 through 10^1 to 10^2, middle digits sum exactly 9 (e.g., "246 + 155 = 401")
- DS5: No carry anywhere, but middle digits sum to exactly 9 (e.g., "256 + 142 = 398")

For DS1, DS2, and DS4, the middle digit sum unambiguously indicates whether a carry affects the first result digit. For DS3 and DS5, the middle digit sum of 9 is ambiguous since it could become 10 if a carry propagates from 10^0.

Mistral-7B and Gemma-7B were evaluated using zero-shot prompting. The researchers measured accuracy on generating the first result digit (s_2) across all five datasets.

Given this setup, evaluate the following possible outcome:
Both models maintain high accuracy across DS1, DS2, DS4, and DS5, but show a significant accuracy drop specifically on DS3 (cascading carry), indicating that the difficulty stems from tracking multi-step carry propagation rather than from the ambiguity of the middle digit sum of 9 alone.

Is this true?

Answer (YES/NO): NO